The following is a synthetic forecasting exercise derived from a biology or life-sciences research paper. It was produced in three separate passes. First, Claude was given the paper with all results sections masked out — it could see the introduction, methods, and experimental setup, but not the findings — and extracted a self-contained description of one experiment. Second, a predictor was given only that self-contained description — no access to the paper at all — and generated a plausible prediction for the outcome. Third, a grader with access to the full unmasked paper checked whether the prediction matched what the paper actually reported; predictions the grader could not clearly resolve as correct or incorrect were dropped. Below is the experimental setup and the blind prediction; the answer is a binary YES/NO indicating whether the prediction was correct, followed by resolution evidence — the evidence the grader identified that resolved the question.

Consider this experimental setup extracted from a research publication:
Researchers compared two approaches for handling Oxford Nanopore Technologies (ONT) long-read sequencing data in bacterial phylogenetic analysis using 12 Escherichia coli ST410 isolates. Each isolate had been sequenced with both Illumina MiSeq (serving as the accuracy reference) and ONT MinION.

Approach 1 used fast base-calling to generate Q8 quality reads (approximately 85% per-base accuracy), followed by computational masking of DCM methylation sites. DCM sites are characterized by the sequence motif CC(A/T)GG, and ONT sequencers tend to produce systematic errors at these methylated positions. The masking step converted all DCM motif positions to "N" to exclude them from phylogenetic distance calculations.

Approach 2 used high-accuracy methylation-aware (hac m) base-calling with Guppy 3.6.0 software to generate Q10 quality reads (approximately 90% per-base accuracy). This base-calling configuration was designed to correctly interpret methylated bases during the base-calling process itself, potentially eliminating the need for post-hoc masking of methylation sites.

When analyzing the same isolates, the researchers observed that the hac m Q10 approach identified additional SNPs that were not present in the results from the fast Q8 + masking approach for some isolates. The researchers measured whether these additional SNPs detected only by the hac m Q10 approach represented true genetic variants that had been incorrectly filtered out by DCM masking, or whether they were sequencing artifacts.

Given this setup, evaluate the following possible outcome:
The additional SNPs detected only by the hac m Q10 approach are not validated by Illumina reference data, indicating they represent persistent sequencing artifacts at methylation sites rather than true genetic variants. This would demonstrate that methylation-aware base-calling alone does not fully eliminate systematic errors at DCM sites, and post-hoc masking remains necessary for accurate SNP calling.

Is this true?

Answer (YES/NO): NO